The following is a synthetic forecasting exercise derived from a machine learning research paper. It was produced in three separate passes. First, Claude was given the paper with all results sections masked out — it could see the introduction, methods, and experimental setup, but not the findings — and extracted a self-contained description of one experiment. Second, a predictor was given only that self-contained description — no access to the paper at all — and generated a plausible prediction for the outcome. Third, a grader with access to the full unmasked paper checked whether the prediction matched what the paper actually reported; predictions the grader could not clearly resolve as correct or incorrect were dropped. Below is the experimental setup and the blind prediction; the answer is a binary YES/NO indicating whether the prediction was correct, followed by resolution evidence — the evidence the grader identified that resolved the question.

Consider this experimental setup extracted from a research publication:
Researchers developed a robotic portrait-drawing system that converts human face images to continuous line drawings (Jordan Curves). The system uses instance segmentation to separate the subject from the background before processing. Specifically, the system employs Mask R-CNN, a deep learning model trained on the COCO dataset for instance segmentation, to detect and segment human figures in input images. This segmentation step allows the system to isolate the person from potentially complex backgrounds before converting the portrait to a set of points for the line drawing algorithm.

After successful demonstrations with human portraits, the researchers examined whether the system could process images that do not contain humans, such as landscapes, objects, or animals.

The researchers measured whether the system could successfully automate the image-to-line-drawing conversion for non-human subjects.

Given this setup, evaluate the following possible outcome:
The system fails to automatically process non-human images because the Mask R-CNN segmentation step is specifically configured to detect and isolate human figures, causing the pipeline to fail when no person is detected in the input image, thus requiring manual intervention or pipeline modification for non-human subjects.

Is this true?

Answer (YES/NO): YES